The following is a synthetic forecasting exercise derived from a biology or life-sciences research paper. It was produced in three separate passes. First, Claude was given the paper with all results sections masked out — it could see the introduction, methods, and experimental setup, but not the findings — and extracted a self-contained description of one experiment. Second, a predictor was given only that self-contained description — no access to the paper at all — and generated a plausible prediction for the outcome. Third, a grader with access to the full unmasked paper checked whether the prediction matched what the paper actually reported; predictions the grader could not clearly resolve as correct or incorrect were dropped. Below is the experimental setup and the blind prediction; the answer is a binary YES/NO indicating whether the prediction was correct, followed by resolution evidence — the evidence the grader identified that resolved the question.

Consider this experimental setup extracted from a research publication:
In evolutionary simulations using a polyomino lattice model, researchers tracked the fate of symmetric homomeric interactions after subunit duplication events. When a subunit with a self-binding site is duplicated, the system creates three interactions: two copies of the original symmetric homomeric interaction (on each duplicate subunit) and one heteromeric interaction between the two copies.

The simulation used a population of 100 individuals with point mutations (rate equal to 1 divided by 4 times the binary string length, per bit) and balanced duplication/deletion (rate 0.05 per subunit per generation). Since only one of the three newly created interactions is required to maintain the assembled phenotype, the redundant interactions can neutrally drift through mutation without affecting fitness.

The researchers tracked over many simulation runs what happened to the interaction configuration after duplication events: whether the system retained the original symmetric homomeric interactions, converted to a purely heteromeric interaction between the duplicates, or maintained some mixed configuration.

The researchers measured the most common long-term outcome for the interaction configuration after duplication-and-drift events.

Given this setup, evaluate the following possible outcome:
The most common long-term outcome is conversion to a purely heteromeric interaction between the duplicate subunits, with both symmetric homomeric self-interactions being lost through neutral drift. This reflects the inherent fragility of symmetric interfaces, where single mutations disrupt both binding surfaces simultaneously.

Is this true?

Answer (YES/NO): YES